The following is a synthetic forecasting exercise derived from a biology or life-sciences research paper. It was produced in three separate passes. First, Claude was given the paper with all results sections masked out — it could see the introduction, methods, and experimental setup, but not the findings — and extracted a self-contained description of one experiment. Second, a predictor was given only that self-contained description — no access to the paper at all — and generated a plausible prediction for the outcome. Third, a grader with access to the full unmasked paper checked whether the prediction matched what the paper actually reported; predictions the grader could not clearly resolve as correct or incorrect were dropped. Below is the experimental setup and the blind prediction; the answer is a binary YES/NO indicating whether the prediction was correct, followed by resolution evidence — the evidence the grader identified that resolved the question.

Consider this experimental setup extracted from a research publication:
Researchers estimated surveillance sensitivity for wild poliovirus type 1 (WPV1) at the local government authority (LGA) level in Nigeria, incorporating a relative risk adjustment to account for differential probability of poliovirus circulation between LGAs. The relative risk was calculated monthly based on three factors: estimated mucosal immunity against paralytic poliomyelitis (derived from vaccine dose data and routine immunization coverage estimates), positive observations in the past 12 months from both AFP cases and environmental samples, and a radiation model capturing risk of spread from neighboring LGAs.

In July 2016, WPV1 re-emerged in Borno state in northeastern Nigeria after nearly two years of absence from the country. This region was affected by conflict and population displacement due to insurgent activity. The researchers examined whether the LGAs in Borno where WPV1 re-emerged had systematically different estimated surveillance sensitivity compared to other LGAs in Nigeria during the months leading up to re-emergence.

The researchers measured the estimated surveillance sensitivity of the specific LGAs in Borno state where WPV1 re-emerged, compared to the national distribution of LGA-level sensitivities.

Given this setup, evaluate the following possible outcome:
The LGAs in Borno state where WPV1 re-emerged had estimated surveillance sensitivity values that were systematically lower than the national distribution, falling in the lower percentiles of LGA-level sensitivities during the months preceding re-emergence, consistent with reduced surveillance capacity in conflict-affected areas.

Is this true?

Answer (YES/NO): NO